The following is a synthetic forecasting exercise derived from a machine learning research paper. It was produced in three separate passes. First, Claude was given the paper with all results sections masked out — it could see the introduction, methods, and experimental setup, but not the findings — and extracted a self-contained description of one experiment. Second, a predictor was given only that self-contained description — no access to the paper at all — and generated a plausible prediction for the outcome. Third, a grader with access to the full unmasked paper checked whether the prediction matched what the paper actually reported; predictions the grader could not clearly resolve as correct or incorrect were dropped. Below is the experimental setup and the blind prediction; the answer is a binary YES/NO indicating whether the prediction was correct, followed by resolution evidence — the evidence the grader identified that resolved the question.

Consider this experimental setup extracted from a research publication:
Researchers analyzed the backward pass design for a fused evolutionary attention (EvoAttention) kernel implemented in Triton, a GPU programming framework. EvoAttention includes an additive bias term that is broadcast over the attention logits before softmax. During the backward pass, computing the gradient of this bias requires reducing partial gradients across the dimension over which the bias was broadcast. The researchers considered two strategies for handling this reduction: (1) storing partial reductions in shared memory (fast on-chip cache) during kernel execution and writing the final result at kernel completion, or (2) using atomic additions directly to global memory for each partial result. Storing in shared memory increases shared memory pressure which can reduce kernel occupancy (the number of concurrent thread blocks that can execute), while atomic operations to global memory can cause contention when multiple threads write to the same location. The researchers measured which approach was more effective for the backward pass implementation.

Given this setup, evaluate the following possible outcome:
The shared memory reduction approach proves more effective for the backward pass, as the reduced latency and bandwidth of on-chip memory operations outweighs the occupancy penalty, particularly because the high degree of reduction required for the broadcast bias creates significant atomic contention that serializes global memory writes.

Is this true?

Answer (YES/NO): NO